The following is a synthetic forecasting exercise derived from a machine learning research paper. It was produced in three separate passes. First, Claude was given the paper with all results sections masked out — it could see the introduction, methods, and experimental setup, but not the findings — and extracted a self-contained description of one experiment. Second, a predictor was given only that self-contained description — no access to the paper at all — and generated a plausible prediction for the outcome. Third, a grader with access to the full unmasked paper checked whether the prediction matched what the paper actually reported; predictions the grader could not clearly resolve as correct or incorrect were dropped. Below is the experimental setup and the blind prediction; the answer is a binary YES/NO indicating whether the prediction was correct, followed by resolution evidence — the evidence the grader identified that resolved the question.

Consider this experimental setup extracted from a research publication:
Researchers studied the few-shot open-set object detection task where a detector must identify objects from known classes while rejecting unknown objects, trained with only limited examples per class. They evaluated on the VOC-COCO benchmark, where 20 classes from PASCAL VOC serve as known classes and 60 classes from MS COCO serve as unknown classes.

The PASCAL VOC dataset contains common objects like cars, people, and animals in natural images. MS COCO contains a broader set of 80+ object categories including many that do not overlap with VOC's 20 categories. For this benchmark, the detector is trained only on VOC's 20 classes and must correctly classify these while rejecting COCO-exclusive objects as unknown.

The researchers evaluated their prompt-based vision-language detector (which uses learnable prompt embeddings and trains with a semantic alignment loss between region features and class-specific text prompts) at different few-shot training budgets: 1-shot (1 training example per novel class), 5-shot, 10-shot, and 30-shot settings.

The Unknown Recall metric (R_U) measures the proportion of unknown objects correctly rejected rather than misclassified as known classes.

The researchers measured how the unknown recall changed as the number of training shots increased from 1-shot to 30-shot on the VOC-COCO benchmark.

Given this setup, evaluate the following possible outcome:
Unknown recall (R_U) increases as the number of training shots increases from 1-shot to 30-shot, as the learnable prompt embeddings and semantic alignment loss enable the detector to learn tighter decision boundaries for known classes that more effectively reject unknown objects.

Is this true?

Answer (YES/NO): NO